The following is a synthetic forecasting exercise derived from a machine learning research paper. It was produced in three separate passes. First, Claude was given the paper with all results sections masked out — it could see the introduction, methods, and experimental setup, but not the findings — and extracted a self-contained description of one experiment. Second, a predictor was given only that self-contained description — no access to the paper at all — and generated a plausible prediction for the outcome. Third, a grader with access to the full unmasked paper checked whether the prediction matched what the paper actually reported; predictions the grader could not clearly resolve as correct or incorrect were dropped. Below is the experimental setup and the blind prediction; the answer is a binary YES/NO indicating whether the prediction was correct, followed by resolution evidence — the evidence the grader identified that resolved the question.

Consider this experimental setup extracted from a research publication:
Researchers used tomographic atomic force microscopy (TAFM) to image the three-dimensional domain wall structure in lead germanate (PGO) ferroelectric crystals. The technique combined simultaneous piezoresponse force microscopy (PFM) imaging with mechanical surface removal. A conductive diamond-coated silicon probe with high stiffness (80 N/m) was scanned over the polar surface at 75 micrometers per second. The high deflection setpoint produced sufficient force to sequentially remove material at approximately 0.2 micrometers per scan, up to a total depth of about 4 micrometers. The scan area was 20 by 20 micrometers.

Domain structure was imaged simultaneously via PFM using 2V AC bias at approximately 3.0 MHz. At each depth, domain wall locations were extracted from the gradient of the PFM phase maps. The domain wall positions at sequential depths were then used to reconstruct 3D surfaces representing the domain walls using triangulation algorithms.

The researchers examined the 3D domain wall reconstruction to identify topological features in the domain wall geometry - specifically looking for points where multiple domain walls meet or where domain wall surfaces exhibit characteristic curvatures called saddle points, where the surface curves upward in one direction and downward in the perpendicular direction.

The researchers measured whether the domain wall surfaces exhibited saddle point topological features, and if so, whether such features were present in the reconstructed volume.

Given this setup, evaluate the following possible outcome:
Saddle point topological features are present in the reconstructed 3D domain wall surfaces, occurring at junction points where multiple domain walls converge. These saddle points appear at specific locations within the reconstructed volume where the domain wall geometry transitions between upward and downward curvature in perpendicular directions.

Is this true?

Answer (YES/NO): YES